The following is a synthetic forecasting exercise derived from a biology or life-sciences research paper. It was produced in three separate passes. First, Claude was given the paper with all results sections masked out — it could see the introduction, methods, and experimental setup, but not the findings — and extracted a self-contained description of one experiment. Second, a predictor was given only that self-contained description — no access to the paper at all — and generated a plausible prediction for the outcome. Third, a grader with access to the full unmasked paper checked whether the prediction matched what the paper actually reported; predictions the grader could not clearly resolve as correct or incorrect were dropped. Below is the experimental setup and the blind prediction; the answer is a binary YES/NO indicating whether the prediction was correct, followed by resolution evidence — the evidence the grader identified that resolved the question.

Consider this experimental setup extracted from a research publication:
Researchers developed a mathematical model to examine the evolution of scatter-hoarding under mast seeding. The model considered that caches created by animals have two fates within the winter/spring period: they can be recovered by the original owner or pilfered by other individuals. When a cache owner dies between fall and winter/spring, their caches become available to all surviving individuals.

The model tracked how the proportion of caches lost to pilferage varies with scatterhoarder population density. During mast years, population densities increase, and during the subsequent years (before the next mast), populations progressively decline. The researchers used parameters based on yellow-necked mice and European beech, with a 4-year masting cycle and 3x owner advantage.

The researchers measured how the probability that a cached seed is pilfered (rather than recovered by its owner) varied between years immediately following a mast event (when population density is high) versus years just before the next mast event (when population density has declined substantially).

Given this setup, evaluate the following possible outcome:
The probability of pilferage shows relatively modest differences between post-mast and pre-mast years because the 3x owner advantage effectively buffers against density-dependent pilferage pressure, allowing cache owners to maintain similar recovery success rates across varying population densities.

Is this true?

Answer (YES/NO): NO